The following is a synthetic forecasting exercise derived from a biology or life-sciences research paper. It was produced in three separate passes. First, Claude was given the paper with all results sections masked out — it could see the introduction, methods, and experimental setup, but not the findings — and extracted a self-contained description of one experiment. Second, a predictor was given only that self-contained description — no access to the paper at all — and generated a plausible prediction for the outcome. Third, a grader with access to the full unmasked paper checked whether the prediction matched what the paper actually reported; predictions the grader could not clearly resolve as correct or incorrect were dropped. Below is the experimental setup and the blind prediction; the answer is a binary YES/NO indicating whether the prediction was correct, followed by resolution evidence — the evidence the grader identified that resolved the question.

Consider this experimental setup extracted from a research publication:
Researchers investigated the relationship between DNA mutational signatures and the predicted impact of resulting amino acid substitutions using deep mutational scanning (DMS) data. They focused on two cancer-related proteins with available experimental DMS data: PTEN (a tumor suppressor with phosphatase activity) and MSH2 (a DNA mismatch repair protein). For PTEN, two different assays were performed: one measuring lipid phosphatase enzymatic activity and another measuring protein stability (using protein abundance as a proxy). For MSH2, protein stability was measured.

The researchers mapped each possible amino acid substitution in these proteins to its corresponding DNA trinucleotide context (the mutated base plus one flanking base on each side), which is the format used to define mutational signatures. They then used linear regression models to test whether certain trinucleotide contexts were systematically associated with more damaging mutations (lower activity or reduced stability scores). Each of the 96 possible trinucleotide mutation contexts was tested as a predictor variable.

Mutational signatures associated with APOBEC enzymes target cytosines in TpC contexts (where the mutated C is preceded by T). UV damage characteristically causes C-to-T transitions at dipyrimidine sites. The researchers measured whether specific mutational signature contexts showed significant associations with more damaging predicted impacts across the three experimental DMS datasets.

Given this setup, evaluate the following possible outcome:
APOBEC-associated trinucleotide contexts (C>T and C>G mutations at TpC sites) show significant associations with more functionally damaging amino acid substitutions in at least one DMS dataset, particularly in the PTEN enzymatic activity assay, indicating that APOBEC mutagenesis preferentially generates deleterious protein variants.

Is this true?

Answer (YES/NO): NO